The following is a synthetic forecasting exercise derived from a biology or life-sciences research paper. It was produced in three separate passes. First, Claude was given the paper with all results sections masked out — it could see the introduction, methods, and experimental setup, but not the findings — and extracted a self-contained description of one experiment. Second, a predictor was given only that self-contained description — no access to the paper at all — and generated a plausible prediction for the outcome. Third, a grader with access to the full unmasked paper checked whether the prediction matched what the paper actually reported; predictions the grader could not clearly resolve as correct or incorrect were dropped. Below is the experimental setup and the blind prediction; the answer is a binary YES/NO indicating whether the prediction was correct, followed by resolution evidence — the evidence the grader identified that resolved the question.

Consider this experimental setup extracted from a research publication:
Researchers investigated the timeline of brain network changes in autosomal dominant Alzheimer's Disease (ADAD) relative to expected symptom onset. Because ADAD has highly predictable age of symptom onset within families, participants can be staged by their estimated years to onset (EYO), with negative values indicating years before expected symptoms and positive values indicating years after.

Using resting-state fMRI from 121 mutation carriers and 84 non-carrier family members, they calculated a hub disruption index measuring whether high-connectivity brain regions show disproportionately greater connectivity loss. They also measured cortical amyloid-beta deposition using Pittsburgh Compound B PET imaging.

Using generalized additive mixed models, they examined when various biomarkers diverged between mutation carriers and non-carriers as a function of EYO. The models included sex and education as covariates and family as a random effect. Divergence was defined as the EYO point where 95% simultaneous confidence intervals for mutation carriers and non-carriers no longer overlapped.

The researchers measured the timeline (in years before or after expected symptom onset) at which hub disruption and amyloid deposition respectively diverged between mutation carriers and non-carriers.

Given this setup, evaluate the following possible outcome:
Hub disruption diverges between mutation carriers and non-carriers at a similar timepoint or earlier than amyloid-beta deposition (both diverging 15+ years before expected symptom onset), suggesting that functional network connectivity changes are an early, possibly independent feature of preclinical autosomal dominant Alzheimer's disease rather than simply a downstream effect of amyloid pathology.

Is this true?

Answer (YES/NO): NO